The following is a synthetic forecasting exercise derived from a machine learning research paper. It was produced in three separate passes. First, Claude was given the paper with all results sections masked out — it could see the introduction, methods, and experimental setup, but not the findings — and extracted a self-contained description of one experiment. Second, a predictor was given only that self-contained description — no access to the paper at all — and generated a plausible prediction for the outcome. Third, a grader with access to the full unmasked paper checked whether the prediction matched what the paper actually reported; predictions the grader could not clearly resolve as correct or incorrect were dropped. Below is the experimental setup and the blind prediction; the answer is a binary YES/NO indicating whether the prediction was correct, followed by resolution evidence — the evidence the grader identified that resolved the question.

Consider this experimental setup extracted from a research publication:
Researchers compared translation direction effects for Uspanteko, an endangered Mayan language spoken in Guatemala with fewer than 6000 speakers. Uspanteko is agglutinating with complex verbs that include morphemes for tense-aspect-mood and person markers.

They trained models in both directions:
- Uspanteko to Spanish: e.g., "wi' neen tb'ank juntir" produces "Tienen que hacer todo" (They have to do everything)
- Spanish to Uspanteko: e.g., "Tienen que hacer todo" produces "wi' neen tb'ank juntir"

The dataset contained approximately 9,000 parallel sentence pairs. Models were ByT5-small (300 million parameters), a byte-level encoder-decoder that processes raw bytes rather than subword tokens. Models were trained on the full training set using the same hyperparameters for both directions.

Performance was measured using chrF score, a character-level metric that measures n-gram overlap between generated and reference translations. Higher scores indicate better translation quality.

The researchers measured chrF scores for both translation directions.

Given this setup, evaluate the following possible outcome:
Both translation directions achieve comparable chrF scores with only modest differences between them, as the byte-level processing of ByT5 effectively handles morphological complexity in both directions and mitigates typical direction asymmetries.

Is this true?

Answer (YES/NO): NO